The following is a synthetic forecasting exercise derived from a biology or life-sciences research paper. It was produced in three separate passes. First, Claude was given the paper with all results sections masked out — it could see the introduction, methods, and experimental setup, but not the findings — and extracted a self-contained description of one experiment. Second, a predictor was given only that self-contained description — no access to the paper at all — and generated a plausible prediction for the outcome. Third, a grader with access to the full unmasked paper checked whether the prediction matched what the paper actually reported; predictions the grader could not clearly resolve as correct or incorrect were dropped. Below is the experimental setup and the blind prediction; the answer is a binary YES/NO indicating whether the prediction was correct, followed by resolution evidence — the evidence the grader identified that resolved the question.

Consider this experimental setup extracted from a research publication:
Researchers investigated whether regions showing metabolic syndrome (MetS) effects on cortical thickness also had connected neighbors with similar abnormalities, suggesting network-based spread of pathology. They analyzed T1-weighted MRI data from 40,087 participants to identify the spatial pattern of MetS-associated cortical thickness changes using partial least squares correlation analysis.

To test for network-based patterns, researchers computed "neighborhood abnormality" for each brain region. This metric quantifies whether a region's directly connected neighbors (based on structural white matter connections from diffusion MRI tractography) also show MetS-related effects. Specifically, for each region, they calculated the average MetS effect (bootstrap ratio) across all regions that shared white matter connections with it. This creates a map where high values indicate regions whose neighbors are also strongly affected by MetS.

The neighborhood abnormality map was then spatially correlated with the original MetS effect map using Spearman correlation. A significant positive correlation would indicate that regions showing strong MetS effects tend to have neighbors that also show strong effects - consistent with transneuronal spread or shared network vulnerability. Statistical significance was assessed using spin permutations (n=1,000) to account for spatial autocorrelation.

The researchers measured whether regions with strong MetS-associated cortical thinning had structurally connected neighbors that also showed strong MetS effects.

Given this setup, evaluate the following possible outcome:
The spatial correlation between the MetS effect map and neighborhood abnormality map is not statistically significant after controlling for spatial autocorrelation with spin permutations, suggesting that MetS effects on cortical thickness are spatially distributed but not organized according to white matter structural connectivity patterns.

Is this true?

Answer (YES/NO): NO